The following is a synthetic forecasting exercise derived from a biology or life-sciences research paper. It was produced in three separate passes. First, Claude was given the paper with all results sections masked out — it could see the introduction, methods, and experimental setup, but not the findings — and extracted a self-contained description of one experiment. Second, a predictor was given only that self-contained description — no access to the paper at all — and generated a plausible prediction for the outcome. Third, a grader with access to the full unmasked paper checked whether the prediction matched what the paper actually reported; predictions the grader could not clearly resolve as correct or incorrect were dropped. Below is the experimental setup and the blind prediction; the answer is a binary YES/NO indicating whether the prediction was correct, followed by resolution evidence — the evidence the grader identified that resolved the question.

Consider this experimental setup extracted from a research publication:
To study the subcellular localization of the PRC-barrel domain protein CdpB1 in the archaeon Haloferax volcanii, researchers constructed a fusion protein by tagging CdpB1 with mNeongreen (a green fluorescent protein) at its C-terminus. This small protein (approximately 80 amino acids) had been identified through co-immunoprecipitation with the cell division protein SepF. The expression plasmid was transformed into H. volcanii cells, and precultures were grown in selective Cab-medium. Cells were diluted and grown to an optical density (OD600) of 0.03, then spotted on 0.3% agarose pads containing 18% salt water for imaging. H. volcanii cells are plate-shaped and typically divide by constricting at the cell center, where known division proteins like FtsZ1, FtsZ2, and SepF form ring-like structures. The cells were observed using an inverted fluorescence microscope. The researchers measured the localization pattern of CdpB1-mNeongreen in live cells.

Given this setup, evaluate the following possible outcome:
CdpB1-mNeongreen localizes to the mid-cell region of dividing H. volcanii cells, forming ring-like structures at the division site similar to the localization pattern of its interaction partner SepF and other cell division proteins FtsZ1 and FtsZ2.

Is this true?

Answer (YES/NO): YES